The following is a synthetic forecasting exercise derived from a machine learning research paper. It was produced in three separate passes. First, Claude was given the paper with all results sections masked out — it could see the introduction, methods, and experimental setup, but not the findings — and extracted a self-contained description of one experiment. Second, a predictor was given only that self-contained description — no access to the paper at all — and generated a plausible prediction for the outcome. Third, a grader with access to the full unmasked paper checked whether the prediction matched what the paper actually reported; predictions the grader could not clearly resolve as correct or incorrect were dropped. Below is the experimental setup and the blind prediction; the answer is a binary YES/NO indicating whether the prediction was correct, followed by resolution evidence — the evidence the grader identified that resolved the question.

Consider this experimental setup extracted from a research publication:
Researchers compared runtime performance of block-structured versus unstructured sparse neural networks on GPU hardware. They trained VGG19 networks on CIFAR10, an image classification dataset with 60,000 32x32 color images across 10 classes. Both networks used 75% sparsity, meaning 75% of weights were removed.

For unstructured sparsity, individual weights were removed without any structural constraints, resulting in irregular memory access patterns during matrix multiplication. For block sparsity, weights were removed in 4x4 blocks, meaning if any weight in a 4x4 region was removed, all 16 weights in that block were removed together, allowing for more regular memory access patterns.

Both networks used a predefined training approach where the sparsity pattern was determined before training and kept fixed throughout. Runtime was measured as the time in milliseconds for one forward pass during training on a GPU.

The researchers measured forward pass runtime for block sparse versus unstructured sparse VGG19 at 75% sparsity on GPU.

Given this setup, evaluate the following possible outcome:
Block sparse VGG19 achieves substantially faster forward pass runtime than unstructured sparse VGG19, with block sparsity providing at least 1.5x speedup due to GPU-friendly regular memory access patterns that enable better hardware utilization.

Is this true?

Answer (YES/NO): YES